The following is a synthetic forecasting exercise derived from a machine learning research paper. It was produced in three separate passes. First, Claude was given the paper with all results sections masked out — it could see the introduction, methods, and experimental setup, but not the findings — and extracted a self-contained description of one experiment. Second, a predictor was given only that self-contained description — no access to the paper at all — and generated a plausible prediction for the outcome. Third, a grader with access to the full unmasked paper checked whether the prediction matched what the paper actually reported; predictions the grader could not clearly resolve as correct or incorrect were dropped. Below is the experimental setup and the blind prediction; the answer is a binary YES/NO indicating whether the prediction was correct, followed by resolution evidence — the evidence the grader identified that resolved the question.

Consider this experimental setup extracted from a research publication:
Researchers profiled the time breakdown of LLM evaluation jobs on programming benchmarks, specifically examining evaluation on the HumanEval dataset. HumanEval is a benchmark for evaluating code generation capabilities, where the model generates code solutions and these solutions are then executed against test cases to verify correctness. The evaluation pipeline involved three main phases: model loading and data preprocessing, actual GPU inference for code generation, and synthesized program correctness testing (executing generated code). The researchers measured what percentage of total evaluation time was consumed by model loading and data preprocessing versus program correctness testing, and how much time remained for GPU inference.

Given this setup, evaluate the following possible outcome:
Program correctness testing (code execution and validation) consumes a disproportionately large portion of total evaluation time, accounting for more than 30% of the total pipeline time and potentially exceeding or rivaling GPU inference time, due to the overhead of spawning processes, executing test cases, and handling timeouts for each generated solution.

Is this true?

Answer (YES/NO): NO